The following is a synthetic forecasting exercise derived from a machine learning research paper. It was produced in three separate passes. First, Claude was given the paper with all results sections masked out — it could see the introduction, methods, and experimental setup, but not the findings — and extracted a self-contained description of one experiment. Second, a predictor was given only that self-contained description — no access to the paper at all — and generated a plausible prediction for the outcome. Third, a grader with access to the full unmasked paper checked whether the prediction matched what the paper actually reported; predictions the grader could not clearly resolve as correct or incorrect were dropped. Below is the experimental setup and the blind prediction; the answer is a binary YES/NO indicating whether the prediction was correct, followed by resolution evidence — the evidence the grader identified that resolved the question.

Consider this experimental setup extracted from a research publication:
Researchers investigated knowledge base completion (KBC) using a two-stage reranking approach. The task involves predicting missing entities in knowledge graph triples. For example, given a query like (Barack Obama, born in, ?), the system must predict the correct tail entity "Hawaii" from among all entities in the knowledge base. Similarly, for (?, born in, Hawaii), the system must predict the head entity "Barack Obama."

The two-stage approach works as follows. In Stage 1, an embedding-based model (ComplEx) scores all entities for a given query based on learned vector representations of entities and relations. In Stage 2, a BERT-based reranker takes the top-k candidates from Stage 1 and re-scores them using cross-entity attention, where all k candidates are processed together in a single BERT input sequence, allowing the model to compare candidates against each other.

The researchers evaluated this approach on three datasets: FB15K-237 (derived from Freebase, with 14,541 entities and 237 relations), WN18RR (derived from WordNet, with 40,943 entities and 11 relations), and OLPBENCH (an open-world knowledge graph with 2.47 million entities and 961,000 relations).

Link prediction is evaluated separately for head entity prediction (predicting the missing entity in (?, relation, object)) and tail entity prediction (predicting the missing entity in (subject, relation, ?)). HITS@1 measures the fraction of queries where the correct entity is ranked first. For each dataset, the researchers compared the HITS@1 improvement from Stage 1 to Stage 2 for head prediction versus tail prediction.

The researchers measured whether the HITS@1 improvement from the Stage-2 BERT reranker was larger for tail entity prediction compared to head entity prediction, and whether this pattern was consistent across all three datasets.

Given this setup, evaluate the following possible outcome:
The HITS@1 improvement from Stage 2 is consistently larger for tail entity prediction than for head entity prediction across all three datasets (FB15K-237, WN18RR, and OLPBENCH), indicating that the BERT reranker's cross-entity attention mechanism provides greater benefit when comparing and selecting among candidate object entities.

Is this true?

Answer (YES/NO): NO